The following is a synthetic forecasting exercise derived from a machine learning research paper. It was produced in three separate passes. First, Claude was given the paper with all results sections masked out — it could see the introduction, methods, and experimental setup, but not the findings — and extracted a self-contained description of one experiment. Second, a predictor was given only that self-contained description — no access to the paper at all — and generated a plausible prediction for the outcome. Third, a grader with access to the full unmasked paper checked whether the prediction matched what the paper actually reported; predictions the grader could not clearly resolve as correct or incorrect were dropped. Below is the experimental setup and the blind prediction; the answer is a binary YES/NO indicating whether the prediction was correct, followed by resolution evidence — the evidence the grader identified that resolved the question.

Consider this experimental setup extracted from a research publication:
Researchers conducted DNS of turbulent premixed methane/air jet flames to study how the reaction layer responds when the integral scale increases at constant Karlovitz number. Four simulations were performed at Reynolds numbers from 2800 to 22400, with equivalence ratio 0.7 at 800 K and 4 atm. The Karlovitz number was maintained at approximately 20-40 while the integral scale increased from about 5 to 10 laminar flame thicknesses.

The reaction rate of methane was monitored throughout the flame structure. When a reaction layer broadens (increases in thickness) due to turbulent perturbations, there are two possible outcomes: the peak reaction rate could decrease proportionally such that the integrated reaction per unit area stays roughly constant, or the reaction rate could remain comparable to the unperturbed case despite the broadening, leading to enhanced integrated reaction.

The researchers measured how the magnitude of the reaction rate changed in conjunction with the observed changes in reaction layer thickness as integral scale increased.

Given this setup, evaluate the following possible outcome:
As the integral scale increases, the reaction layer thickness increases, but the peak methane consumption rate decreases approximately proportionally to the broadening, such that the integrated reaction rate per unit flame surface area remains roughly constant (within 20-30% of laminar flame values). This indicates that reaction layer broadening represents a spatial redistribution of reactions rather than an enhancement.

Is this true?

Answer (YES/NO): NO